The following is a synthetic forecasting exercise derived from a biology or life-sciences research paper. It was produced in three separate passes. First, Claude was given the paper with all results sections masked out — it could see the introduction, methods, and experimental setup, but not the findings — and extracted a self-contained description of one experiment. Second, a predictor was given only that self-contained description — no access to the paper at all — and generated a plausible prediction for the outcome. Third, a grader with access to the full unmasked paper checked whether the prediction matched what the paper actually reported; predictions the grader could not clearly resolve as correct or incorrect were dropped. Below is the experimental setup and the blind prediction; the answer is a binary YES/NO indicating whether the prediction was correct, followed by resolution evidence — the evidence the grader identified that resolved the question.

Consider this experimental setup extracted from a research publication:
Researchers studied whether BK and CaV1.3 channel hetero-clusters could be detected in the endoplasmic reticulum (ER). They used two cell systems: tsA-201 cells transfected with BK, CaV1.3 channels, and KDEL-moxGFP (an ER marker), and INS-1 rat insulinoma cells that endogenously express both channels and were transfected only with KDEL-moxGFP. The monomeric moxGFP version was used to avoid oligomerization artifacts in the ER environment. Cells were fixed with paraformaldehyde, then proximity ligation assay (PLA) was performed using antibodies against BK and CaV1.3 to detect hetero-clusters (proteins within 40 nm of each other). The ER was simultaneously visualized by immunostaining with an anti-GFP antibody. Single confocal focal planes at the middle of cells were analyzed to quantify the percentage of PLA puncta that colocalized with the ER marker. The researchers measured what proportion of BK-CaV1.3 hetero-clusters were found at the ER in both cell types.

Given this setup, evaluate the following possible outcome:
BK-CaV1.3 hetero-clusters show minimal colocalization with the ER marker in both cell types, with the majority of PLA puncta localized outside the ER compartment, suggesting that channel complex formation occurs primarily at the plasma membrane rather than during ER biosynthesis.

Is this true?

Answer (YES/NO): NO